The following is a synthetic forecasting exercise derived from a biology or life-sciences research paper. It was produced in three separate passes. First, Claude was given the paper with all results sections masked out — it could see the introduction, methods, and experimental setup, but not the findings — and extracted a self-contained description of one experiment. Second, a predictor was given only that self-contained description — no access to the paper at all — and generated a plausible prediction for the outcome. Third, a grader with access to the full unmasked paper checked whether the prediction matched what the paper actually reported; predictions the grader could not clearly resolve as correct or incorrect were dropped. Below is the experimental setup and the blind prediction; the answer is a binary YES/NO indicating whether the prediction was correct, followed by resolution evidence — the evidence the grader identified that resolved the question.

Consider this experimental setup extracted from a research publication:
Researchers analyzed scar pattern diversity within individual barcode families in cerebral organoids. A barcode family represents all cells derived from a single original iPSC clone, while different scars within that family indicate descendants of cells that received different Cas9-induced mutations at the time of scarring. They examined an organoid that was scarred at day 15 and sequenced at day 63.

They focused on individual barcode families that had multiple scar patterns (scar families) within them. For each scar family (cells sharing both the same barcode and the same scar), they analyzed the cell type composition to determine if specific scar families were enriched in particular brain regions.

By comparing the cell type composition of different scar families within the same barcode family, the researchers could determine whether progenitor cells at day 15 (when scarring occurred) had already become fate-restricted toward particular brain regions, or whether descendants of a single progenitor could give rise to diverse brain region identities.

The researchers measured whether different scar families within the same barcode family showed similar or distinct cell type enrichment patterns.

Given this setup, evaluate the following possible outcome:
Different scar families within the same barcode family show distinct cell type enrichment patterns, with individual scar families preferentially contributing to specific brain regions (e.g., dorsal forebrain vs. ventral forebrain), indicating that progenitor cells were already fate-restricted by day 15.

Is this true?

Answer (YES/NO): YES